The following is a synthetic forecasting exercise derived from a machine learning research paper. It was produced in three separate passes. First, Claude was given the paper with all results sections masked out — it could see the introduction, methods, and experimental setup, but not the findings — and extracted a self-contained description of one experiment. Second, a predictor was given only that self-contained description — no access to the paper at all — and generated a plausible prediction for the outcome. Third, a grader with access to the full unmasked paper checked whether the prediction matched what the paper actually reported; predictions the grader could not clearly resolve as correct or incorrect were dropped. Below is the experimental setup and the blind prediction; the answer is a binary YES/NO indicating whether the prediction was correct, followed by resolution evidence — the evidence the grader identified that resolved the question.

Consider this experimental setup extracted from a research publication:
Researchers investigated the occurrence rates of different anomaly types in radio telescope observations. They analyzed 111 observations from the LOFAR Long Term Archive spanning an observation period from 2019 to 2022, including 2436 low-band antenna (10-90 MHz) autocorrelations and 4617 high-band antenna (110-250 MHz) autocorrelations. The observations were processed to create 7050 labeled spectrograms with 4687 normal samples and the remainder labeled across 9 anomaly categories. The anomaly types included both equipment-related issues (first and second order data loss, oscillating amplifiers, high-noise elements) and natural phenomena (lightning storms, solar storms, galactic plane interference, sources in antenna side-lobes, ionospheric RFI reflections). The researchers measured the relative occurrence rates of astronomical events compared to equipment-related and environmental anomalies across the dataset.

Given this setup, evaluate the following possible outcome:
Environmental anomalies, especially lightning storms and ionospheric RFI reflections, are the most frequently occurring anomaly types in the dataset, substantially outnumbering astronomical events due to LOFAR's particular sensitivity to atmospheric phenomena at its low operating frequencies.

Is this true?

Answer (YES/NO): NO